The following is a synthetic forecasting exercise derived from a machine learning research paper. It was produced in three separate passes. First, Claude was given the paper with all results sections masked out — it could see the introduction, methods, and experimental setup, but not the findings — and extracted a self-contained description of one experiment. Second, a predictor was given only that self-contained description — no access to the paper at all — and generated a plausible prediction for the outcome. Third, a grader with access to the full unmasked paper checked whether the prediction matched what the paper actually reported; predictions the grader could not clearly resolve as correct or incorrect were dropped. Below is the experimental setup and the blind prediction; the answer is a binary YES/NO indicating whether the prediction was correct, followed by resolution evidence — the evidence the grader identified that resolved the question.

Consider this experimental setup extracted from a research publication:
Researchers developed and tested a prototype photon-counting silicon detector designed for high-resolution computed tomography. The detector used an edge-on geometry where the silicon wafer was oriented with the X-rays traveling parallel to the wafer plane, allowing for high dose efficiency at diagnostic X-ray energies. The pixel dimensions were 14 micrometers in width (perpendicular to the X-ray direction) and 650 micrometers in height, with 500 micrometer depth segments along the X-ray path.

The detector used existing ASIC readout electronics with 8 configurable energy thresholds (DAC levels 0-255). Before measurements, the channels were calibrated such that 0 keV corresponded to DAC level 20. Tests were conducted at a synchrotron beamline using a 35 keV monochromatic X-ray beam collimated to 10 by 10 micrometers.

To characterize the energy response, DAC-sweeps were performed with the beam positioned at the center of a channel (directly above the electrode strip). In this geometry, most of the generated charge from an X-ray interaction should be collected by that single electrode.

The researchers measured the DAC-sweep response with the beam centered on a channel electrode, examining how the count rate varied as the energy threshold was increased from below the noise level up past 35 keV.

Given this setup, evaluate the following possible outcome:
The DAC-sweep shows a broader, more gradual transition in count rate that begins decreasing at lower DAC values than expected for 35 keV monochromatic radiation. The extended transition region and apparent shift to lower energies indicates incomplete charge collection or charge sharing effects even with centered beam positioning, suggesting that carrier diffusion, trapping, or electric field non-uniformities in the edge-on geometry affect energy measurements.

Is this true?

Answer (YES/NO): NO